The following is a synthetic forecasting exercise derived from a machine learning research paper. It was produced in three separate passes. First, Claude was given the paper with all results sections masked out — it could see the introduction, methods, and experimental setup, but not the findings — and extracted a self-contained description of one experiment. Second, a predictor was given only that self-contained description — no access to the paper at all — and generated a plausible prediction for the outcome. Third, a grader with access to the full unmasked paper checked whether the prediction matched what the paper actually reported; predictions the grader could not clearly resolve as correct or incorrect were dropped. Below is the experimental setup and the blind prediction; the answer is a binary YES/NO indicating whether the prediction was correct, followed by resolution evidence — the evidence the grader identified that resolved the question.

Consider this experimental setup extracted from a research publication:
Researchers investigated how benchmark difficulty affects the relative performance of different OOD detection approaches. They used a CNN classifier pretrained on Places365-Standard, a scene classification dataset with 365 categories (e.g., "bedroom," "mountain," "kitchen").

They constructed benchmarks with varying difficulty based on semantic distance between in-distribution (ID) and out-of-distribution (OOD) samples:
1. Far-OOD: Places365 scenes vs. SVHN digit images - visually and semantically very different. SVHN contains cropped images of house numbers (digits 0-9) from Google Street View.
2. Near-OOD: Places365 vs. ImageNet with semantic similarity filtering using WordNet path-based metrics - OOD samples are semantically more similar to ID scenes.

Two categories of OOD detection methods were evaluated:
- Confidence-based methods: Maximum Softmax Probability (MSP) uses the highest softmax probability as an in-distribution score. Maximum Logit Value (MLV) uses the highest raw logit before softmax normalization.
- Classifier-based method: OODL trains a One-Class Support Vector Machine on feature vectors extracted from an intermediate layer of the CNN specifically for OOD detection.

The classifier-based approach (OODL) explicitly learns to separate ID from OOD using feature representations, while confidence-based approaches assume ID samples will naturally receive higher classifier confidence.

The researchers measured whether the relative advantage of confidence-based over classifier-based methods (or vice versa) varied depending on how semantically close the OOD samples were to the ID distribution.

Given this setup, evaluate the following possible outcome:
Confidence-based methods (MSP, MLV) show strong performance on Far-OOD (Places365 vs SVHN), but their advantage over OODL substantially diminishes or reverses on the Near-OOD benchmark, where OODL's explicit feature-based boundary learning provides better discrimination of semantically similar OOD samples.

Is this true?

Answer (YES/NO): NO